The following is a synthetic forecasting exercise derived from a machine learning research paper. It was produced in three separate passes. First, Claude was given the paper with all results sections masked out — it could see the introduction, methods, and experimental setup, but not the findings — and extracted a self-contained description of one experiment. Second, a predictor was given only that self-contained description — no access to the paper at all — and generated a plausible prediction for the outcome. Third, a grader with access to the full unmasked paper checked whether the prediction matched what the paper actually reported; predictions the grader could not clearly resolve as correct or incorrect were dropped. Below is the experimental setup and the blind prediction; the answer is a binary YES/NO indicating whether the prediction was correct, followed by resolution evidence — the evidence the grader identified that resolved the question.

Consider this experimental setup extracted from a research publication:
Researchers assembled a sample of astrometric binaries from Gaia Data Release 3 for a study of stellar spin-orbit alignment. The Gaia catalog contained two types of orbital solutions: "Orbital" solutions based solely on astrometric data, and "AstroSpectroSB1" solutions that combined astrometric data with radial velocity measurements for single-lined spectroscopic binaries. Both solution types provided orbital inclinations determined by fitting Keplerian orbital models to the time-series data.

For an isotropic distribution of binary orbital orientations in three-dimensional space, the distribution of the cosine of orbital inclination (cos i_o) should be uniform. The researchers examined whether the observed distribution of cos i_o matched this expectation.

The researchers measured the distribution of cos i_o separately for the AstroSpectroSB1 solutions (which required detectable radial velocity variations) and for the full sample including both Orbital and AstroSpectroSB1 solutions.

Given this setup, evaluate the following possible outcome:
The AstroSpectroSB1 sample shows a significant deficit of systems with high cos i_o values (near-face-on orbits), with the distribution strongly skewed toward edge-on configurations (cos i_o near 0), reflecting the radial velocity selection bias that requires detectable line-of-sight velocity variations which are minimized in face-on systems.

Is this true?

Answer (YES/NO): YES